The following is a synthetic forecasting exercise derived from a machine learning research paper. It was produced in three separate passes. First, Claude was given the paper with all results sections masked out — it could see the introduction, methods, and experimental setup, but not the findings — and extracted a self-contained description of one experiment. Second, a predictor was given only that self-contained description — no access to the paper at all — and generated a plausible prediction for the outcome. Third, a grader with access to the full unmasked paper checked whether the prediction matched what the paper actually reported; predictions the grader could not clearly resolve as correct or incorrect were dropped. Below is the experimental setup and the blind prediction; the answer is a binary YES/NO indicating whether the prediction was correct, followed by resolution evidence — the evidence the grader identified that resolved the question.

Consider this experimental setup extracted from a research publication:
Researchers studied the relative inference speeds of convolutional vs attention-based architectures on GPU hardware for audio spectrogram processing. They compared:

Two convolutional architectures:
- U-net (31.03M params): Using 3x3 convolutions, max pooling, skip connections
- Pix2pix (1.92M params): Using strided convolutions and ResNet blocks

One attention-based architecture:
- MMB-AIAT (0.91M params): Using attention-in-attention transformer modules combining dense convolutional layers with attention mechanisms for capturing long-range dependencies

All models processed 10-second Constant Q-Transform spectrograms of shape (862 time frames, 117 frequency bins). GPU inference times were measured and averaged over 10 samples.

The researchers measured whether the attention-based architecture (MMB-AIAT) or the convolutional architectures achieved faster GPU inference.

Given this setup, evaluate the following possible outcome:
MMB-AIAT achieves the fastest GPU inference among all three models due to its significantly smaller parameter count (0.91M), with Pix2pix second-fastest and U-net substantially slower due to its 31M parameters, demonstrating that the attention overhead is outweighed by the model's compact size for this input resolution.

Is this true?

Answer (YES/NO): NO